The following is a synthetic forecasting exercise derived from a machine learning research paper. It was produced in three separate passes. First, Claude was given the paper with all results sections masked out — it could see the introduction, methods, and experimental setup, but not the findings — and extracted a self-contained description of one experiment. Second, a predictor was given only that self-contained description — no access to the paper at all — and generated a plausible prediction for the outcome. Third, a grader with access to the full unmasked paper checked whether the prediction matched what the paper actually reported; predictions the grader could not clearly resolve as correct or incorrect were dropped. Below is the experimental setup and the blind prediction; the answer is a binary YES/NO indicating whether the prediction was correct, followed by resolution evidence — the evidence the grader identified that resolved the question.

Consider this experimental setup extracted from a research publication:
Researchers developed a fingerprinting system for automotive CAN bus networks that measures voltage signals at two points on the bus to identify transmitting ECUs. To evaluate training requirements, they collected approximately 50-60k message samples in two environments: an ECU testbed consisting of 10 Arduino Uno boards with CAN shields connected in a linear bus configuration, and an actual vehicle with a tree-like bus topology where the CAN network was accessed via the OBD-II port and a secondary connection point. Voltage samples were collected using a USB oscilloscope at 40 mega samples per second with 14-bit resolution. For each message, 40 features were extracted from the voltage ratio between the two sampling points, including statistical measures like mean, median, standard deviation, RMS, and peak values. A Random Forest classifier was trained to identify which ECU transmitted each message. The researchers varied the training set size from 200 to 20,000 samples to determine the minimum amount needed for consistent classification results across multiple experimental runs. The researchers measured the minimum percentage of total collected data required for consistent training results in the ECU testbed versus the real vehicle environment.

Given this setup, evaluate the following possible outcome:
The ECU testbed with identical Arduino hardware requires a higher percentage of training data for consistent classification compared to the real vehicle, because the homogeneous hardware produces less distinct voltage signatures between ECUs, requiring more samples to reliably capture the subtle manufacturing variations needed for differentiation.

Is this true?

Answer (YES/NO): NO